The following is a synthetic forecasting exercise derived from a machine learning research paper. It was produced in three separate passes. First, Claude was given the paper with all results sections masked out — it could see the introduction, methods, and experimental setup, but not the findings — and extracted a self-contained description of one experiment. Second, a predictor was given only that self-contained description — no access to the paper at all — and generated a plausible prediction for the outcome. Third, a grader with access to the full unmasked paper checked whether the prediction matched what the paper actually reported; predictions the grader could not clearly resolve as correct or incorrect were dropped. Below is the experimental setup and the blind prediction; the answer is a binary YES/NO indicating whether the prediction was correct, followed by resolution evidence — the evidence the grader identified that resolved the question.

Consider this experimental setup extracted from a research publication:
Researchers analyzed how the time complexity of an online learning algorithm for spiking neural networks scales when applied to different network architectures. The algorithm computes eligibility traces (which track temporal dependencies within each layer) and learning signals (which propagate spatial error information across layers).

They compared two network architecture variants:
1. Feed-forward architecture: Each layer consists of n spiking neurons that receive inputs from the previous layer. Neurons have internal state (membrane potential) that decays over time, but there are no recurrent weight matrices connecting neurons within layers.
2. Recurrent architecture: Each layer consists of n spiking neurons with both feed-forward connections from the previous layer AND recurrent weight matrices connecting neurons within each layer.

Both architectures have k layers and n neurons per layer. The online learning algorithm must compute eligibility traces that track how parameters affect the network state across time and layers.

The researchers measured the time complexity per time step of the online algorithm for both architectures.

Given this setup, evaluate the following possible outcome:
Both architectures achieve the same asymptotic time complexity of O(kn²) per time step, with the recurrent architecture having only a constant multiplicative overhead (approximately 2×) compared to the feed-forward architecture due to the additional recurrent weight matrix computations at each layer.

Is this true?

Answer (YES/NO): NO